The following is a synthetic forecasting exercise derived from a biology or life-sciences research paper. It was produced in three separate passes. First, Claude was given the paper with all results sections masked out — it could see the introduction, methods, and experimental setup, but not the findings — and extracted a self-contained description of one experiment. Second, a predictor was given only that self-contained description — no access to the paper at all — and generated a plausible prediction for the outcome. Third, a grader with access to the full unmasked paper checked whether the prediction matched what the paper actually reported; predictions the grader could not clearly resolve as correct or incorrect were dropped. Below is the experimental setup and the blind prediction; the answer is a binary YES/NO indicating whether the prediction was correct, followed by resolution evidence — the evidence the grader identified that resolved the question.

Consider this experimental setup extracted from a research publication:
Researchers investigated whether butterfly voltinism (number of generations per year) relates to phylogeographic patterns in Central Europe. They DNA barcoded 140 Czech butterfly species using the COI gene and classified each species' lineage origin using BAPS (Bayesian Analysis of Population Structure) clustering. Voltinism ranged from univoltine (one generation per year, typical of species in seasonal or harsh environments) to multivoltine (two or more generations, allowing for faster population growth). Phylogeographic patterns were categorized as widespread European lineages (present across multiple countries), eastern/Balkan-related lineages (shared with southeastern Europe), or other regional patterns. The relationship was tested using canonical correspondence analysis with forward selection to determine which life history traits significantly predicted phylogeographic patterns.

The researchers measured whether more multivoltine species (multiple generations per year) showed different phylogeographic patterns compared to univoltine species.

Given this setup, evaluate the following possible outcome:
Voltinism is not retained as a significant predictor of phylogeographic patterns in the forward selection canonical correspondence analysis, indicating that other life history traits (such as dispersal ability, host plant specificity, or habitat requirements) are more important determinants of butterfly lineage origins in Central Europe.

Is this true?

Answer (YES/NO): NO